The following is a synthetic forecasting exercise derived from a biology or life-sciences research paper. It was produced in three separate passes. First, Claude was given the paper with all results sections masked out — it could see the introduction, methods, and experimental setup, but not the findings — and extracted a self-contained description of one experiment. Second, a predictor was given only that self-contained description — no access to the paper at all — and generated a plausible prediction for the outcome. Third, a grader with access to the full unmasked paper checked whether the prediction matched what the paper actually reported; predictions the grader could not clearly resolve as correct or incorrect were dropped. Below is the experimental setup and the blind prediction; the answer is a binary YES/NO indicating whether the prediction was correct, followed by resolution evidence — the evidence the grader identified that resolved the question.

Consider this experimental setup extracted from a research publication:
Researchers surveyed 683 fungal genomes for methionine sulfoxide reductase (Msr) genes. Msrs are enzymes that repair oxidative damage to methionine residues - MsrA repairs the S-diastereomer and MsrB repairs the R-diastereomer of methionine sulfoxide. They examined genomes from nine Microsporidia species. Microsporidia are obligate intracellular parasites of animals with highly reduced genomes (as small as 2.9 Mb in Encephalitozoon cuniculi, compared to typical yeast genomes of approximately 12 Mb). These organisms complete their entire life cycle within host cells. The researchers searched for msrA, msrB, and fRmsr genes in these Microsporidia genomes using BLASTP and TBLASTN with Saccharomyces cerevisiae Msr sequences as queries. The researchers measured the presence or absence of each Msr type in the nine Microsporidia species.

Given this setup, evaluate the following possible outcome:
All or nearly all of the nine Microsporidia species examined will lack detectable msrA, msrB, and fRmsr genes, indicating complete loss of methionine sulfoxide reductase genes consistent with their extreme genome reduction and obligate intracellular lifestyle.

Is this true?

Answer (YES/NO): YES